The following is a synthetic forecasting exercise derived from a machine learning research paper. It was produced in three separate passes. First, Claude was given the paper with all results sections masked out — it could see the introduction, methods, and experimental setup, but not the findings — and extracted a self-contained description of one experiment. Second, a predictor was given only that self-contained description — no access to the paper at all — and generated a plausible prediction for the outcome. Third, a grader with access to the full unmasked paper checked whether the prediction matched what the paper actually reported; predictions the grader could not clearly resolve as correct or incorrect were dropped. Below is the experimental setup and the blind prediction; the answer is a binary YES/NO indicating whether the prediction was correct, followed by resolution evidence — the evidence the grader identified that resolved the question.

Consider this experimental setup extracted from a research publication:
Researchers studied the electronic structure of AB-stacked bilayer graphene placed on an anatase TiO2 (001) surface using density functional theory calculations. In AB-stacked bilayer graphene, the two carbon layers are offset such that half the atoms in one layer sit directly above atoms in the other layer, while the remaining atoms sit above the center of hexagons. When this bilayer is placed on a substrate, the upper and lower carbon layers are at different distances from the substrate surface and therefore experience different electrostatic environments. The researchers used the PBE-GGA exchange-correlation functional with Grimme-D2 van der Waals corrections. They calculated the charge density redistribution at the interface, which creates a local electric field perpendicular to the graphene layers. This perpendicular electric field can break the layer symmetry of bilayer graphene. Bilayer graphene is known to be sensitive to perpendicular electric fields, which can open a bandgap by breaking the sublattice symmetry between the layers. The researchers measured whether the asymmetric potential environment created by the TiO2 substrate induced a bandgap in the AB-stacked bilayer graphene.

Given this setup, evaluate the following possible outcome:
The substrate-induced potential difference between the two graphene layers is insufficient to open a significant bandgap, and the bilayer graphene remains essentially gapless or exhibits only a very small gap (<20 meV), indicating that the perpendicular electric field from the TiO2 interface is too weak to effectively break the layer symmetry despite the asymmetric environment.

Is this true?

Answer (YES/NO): NO